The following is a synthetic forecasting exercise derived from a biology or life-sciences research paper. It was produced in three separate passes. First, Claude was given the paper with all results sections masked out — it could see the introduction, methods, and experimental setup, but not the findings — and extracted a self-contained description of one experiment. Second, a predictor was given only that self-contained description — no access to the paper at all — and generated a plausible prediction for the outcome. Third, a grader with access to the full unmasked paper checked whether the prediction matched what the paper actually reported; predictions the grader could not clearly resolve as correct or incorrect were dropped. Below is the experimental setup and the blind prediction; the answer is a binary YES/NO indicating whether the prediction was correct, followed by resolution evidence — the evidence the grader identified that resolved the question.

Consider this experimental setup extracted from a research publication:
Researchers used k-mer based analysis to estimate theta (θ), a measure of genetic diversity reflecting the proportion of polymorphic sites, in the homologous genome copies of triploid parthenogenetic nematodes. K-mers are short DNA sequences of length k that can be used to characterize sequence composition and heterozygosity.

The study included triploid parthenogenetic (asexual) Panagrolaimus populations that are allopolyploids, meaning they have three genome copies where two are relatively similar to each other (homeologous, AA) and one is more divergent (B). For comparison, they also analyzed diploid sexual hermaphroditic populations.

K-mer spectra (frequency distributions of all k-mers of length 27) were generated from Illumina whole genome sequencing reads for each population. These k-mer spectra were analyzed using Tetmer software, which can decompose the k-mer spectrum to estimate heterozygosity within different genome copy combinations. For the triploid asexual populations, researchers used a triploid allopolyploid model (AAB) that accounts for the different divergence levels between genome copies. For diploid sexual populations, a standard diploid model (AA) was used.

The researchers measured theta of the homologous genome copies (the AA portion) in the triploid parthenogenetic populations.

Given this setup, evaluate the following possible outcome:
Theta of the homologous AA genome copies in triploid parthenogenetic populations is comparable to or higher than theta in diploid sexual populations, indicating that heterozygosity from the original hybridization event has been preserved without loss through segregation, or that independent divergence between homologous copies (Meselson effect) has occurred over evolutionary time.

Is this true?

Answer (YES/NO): YES